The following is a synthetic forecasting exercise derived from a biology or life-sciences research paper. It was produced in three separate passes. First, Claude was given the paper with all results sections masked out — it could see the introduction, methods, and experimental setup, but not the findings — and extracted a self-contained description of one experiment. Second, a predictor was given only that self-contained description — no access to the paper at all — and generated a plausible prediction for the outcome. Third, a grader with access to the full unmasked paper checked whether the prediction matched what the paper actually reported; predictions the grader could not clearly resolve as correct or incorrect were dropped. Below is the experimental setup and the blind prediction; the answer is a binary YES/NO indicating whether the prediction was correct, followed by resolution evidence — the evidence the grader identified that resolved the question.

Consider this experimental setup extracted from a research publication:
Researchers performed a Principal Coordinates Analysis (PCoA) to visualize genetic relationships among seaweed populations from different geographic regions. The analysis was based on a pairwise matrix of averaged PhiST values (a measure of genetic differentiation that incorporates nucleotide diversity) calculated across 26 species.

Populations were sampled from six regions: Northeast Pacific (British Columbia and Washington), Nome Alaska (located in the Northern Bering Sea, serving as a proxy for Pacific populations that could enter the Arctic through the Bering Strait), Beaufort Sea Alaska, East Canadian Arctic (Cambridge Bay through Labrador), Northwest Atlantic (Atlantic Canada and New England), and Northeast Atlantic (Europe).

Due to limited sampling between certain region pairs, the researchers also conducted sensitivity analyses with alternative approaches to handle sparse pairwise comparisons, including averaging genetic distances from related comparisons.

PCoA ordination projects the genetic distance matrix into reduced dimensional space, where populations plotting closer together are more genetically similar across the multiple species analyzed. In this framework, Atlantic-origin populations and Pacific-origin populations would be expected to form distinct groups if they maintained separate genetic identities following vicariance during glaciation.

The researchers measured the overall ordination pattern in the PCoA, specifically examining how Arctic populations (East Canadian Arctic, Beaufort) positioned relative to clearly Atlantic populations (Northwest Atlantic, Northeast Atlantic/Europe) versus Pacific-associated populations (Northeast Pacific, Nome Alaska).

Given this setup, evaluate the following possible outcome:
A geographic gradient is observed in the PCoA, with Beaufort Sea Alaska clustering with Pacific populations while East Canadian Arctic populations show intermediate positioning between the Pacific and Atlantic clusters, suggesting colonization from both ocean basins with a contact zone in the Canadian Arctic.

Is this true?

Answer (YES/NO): NO